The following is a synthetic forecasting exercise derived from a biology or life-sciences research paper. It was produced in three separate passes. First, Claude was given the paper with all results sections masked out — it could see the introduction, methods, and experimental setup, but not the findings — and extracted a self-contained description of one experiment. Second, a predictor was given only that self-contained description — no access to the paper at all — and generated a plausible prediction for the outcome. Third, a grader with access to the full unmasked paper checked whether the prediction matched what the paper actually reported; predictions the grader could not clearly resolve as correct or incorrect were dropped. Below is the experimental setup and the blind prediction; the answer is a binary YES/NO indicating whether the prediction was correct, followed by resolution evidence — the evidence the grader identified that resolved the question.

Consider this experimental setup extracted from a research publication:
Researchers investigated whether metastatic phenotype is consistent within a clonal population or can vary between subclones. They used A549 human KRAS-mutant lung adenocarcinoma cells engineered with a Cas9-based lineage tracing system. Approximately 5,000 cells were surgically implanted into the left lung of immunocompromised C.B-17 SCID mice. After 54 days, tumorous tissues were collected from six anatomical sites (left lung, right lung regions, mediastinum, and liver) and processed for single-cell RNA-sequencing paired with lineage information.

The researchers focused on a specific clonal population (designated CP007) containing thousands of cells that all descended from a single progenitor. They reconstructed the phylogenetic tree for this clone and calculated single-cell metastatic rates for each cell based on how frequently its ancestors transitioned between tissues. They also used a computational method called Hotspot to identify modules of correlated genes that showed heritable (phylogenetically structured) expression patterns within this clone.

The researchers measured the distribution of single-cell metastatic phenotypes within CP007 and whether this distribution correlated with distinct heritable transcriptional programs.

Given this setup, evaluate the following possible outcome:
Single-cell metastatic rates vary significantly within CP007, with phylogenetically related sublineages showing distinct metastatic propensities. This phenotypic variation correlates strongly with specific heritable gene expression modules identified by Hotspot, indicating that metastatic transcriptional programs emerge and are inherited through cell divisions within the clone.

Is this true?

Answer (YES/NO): YES